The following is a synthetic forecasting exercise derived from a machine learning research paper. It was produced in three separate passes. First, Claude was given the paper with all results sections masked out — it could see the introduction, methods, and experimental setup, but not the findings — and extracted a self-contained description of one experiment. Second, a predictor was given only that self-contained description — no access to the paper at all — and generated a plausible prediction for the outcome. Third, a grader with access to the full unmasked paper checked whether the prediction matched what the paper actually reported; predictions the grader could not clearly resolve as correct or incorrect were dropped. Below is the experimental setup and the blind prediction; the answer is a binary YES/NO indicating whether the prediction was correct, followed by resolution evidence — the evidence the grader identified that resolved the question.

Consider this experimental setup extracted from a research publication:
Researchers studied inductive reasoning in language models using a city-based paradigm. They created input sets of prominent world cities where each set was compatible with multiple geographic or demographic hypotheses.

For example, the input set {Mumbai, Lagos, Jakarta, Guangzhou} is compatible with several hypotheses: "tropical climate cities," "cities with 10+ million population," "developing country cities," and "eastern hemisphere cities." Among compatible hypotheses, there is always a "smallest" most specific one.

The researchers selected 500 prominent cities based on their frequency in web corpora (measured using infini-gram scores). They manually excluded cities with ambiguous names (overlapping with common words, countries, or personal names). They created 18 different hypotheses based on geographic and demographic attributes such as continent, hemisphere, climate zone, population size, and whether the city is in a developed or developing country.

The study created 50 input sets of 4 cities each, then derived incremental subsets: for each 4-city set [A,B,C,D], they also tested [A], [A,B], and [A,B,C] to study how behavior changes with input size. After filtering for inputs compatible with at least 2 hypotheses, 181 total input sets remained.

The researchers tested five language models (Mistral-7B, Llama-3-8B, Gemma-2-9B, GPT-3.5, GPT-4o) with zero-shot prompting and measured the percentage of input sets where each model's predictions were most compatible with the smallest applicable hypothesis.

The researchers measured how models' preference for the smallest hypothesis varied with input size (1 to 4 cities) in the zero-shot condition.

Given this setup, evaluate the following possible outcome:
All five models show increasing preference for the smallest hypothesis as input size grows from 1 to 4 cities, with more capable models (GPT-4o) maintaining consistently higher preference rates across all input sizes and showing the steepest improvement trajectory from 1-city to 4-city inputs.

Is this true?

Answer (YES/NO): NO